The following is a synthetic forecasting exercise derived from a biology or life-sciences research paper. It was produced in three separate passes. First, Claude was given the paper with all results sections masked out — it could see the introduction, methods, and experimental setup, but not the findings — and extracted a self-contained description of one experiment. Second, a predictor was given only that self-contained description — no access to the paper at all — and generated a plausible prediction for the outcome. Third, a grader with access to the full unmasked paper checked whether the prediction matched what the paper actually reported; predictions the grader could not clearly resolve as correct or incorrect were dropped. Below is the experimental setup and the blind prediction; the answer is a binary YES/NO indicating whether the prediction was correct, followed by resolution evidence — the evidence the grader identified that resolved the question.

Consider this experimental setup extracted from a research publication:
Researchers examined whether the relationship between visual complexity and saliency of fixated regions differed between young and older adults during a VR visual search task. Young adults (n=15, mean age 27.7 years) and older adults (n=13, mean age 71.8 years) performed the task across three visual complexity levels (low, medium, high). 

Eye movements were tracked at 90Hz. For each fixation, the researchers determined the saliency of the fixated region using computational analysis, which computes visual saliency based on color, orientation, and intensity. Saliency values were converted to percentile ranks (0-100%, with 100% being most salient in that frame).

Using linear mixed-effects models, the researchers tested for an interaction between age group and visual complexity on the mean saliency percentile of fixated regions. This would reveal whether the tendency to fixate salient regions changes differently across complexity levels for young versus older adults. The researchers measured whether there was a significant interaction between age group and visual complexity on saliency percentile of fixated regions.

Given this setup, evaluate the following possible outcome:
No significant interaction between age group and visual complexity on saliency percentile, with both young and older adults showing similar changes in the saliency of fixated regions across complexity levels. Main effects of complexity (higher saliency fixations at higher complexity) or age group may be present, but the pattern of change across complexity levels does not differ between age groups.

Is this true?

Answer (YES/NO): NO